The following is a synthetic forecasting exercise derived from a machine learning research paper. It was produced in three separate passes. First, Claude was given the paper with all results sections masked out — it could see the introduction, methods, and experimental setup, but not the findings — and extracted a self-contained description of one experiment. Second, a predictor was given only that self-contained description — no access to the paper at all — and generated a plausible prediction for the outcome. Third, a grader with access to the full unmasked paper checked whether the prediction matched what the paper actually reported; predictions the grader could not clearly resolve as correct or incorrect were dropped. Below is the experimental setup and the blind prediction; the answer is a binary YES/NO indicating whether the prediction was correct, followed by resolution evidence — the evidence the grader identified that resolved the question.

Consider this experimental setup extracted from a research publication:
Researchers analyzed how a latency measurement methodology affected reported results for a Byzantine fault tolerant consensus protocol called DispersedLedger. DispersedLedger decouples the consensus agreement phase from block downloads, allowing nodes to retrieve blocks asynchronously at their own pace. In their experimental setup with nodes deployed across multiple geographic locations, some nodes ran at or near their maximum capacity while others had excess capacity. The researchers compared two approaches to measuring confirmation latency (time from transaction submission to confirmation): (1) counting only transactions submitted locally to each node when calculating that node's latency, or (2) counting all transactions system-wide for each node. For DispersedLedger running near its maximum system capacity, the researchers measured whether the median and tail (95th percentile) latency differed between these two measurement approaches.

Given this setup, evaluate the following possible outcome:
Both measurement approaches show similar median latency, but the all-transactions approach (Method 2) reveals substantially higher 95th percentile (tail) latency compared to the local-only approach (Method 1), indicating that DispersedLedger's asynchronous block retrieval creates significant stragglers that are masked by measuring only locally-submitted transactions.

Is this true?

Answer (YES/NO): NO